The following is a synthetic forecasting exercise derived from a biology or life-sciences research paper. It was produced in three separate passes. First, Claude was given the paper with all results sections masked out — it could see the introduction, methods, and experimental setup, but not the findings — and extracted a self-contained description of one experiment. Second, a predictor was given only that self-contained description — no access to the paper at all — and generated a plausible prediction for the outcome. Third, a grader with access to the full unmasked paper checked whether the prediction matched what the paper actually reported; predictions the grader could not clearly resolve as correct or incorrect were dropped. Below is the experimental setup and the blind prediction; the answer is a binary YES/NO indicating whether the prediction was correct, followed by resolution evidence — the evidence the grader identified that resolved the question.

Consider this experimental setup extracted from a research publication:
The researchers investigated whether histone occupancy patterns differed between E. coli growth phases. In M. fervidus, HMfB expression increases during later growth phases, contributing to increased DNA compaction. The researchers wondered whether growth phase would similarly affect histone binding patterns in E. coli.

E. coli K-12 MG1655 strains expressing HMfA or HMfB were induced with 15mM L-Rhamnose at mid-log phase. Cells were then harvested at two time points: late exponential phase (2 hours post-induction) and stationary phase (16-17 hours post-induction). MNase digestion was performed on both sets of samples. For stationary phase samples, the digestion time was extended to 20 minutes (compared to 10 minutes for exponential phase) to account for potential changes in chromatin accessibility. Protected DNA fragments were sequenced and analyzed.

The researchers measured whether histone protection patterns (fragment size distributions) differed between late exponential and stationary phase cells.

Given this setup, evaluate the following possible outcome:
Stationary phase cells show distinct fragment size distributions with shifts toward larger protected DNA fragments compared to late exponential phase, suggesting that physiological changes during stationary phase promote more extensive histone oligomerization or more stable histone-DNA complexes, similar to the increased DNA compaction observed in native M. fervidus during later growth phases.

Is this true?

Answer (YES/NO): YES